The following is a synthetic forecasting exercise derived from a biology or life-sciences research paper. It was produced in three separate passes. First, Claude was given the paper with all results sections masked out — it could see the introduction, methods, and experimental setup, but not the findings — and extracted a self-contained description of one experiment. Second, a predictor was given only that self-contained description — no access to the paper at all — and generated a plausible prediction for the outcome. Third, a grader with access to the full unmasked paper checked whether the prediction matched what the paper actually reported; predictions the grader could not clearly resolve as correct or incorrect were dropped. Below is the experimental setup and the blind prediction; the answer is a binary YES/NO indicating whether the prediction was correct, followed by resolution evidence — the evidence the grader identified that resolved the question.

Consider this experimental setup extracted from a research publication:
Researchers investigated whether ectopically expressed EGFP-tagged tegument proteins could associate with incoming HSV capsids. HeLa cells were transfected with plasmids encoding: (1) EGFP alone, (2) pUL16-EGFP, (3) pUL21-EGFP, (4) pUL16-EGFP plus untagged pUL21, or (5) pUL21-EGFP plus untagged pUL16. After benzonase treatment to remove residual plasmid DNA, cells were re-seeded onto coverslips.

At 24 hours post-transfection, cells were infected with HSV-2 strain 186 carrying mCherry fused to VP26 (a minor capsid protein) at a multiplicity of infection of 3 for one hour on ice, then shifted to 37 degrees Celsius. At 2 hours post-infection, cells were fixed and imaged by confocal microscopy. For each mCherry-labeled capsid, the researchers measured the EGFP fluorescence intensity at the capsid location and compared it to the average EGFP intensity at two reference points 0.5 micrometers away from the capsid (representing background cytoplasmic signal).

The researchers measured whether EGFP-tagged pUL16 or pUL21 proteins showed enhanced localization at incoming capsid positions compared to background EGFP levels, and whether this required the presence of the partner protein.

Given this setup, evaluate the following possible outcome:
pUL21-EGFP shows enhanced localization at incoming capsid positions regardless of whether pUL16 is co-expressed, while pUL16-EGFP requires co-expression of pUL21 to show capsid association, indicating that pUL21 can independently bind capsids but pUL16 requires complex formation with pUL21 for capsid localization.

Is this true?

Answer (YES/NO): NO